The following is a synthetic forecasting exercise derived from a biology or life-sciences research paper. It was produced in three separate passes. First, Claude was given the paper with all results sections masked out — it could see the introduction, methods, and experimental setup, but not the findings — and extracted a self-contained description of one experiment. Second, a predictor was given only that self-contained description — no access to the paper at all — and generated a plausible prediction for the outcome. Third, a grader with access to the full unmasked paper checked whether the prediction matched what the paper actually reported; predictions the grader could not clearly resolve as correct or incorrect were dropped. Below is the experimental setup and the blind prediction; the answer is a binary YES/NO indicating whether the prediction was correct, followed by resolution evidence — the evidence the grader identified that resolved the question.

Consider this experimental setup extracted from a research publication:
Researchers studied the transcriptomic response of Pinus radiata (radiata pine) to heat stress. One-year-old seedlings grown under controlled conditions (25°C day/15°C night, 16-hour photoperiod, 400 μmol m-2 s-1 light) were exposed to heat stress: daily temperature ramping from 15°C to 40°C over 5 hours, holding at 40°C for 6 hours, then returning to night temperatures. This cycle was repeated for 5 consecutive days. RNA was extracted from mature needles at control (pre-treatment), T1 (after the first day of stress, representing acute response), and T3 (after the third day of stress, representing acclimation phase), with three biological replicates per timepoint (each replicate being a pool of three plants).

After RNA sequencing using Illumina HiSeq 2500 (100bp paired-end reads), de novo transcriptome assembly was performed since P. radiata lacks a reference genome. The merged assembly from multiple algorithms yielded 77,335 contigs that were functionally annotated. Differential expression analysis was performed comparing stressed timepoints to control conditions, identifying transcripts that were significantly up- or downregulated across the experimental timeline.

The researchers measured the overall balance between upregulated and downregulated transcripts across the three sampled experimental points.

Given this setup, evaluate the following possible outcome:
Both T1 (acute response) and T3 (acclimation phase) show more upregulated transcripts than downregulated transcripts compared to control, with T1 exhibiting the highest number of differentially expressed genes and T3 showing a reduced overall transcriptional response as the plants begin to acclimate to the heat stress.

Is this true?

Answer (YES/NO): NO